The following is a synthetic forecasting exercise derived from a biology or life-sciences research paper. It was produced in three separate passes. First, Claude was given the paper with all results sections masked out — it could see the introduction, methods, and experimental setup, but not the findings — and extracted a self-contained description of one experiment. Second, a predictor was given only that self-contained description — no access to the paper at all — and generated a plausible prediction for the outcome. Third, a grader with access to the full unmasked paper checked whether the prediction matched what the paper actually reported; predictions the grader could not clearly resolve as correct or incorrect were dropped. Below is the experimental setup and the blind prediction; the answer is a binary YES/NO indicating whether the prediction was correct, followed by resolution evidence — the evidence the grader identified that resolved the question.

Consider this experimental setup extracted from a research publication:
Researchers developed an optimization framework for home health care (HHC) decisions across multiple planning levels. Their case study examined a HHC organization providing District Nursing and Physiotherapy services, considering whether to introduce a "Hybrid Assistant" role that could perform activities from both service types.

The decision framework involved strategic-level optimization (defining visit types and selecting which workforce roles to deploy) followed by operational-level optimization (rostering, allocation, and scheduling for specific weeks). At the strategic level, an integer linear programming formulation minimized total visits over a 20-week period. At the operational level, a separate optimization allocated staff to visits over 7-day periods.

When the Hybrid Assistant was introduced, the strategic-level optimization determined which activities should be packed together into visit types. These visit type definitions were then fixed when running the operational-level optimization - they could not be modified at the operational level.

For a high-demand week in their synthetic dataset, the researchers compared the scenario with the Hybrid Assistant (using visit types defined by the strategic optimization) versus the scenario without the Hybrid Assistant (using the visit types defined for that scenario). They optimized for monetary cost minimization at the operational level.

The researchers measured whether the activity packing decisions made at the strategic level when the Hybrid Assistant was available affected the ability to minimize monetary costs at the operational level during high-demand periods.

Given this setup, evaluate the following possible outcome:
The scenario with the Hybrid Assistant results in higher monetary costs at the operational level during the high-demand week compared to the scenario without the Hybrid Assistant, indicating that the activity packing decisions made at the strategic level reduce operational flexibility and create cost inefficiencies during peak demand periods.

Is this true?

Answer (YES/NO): YES